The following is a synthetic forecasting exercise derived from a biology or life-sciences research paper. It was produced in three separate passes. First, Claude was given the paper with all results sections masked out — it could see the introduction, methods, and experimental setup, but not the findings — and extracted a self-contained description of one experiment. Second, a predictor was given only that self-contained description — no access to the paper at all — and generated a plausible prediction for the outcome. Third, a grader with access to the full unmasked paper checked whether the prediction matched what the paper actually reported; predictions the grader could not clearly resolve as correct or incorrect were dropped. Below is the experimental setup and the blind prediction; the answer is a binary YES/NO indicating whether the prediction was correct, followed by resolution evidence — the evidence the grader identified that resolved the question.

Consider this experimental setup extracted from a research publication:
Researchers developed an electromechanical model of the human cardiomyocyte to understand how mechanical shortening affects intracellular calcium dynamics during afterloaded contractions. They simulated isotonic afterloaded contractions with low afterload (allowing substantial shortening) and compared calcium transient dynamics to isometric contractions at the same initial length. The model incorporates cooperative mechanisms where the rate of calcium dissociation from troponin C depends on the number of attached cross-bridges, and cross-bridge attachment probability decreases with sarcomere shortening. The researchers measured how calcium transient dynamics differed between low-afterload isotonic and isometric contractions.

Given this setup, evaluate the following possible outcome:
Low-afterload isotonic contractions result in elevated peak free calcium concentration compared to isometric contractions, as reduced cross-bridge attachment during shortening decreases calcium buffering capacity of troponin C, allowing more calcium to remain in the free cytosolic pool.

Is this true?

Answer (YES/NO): NO